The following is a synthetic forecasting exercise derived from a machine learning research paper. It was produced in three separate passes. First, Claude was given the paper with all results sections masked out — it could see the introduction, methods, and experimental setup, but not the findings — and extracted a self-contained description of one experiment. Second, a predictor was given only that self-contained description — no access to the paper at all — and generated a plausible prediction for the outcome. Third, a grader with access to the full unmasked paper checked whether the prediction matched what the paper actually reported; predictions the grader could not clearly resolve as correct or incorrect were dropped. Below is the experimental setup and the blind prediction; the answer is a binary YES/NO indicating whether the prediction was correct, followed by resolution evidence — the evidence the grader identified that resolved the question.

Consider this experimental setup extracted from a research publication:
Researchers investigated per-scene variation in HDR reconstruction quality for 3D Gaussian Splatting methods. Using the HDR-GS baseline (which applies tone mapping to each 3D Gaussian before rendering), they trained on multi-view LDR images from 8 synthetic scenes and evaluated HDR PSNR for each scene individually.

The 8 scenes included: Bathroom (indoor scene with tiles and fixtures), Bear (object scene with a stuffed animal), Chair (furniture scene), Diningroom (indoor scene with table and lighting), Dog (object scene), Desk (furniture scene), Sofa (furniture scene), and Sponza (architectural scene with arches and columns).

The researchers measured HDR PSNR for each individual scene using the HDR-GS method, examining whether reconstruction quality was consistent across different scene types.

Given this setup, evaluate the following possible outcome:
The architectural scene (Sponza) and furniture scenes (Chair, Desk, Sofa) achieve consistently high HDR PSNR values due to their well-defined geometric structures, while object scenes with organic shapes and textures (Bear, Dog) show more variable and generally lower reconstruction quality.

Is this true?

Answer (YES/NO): NO